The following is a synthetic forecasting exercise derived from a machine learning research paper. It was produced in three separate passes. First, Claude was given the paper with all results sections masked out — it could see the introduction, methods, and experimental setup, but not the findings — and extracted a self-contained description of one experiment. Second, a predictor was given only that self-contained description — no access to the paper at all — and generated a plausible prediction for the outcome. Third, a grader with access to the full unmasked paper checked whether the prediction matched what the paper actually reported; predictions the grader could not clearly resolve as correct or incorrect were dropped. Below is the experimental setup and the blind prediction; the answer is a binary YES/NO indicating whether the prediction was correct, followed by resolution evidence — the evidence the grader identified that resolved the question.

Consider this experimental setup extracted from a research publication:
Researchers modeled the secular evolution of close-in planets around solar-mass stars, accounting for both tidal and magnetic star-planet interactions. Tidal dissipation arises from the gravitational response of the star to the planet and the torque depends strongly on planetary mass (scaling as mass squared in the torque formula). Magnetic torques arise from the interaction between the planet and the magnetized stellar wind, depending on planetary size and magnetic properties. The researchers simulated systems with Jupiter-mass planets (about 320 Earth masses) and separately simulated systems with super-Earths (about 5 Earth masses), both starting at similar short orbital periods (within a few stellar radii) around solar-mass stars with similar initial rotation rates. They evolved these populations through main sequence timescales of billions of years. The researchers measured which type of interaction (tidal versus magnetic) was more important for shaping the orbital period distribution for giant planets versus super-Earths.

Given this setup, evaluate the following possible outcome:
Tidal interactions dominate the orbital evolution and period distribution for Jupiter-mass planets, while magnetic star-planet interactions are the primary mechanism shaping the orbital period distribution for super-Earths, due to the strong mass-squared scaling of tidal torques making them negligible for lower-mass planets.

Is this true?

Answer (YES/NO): YES